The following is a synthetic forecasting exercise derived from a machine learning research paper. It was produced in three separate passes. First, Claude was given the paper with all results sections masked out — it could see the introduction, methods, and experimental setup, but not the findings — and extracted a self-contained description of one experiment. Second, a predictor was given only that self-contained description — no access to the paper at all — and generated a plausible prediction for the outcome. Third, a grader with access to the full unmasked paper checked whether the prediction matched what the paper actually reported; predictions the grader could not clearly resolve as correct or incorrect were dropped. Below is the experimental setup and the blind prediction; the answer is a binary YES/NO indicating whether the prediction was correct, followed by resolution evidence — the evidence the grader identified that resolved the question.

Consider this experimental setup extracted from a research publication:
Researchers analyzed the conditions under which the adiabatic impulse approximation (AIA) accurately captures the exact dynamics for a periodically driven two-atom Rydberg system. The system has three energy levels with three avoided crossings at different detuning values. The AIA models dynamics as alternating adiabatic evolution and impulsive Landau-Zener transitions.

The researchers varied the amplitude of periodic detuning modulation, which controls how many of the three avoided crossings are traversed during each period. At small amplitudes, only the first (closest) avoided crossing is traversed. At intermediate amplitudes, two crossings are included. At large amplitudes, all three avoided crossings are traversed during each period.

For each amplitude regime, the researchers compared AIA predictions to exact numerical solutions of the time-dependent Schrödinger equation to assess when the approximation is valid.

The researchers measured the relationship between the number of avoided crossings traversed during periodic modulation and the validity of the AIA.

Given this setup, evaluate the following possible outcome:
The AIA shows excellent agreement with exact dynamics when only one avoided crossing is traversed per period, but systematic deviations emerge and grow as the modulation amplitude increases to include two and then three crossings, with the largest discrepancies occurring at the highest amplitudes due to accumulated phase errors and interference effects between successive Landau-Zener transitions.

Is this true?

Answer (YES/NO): NO